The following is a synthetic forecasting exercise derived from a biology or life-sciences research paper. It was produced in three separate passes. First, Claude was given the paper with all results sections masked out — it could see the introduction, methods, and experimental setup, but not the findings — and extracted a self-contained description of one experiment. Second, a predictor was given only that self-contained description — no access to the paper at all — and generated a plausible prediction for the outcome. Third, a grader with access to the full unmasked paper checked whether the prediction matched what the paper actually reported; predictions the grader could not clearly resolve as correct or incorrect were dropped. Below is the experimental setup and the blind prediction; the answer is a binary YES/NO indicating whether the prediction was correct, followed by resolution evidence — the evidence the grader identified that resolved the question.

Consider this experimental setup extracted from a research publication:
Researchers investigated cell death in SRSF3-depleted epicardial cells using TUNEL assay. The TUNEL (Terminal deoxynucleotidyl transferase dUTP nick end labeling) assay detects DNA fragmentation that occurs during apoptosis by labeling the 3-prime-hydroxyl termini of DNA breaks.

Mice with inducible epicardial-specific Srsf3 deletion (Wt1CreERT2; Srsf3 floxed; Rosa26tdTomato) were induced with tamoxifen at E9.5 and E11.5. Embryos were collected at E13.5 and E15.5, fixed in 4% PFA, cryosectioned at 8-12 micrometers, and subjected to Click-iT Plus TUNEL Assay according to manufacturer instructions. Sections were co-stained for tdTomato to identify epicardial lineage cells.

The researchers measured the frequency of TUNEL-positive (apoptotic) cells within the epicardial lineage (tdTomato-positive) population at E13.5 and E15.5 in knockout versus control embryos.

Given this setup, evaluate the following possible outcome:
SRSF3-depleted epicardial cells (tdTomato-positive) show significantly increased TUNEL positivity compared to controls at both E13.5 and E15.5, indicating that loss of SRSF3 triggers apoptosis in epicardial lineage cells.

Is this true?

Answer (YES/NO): NO